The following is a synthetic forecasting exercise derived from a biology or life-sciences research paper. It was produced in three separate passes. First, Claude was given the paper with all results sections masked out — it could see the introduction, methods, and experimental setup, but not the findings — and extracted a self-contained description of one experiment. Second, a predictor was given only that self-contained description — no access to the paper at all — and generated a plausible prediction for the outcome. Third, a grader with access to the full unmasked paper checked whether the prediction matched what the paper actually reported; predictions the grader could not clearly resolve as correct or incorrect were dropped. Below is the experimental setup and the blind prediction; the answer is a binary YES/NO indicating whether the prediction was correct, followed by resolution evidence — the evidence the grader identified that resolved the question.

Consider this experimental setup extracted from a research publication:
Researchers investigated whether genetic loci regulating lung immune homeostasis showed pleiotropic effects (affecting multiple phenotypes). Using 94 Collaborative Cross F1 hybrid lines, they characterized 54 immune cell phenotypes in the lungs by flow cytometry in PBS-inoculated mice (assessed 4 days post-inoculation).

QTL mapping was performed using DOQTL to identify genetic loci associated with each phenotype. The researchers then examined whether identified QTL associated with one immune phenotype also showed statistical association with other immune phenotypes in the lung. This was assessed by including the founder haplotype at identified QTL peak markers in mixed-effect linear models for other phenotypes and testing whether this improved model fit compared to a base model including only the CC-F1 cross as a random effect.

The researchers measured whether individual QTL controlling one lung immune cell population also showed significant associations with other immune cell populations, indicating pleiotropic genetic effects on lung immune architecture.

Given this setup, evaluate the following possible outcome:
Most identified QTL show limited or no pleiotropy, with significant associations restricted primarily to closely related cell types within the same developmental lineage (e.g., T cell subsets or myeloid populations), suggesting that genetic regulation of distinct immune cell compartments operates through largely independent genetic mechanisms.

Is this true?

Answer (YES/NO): NO